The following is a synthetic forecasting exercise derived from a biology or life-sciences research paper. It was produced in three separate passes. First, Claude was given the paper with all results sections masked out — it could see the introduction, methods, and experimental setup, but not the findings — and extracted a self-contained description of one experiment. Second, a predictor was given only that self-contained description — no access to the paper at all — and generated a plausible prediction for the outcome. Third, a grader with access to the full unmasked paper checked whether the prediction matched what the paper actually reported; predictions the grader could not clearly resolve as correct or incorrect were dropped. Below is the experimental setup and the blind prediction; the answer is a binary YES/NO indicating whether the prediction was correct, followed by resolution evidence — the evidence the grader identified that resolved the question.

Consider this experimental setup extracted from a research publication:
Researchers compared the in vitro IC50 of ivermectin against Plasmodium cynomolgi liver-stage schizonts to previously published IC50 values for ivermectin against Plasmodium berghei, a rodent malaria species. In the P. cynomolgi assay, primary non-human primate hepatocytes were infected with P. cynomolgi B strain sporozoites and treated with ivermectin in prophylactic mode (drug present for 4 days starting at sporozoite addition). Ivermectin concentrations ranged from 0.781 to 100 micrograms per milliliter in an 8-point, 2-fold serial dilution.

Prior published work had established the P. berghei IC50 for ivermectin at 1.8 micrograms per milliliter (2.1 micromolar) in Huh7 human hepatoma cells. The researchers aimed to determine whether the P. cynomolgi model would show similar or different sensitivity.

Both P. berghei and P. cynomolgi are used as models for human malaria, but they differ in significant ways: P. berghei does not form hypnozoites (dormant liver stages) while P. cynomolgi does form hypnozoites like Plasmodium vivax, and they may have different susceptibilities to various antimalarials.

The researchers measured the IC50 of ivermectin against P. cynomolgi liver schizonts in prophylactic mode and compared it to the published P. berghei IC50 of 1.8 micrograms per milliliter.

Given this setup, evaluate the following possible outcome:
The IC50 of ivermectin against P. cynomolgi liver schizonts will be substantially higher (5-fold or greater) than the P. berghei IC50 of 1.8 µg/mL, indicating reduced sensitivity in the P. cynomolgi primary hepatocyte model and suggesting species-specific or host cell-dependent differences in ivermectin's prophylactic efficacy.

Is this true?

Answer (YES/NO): YES